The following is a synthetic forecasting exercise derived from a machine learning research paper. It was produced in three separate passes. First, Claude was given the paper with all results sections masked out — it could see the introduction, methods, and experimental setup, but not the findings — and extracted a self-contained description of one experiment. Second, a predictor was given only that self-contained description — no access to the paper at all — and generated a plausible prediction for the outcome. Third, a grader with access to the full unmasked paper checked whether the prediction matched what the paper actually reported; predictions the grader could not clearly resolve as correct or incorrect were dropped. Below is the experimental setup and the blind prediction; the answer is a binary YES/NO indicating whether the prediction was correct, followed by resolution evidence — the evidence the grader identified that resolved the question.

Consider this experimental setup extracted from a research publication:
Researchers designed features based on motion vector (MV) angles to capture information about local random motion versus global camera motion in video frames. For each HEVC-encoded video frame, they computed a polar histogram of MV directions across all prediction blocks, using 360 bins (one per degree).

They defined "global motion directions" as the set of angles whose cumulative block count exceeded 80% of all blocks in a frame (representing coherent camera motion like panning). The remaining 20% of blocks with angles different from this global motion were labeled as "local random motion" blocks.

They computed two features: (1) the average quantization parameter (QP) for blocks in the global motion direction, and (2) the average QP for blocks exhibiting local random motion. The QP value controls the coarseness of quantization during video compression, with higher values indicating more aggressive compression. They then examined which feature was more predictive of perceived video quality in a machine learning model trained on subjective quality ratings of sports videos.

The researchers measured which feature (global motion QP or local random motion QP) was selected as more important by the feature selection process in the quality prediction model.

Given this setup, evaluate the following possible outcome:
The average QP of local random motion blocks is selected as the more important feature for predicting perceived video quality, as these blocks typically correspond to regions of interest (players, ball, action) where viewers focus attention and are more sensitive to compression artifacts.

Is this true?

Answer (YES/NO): YES